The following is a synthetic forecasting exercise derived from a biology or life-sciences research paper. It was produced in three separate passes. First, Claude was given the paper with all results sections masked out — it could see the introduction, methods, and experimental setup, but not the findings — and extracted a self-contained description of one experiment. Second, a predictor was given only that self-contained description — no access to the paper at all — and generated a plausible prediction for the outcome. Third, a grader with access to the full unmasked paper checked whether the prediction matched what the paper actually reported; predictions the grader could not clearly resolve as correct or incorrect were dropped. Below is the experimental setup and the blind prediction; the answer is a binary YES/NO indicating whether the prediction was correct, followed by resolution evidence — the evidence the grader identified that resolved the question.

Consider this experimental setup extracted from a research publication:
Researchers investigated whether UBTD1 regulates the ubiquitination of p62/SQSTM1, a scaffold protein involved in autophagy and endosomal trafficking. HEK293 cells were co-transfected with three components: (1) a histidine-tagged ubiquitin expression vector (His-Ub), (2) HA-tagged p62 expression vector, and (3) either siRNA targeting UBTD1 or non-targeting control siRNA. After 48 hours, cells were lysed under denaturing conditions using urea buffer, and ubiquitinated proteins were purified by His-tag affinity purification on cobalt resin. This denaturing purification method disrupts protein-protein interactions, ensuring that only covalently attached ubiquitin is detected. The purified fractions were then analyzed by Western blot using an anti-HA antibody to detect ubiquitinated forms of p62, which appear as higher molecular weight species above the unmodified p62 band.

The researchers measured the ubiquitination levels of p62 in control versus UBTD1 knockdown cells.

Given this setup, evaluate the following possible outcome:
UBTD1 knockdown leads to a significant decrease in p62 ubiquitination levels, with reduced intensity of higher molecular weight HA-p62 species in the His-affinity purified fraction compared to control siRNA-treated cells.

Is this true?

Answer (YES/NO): YES